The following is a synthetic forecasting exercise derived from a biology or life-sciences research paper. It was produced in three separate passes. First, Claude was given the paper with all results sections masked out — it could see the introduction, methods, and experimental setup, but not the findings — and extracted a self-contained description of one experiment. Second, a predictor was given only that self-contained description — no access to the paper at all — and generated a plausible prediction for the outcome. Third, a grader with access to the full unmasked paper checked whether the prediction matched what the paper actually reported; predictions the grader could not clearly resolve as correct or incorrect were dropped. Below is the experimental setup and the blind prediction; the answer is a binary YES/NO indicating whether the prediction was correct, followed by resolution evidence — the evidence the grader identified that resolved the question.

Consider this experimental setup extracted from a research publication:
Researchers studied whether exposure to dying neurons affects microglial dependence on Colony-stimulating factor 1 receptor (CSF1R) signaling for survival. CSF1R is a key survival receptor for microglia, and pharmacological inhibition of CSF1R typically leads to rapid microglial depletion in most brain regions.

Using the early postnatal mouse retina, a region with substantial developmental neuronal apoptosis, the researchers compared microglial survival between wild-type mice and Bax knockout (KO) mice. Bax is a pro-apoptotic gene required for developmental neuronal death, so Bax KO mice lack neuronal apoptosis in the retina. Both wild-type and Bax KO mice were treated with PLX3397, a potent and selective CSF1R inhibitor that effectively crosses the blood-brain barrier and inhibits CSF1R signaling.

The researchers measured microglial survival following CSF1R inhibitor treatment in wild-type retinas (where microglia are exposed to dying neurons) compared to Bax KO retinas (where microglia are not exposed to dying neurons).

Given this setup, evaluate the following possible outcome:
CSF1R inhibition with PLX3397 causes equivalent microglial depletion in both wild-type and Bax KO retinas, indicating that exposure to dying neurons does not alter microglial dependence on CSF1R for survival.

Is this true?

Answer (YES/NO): NO